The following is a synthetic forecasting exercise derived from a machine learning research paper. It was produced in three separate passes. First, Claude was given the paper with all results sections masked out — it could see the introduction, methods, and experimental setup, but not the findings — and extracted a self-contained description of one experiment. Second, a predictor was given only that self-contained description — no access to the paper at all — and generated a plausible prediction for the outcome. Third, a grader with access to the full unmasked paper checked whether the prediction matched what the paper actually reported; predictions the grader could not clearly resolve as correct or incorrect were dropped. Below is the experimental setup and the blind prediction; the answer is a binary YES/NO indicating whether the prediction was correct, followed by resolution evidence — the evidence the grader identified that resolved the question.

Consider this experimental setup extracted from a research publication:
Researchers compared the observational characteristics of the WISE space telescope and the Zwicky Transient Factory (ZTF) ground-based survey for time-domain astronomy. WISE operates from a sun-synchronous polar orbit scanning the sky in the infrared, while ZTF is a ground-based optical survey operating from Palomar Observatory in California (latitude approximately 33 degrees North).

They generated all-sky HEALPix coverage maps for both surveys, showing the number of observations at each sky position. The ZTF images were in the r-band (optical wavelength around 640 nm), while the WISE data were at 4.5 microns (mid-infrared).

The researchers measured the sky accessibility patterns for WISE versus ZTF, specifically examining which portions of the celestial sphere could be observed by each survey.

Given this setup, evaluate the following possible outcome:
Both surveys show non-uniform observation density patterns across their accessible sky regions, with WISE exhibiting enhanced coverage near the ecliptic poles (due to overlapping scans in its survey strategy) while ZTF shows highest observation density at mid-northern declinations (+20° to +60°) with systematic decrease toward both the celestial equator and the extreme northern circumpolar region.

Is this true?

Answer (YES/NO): NO